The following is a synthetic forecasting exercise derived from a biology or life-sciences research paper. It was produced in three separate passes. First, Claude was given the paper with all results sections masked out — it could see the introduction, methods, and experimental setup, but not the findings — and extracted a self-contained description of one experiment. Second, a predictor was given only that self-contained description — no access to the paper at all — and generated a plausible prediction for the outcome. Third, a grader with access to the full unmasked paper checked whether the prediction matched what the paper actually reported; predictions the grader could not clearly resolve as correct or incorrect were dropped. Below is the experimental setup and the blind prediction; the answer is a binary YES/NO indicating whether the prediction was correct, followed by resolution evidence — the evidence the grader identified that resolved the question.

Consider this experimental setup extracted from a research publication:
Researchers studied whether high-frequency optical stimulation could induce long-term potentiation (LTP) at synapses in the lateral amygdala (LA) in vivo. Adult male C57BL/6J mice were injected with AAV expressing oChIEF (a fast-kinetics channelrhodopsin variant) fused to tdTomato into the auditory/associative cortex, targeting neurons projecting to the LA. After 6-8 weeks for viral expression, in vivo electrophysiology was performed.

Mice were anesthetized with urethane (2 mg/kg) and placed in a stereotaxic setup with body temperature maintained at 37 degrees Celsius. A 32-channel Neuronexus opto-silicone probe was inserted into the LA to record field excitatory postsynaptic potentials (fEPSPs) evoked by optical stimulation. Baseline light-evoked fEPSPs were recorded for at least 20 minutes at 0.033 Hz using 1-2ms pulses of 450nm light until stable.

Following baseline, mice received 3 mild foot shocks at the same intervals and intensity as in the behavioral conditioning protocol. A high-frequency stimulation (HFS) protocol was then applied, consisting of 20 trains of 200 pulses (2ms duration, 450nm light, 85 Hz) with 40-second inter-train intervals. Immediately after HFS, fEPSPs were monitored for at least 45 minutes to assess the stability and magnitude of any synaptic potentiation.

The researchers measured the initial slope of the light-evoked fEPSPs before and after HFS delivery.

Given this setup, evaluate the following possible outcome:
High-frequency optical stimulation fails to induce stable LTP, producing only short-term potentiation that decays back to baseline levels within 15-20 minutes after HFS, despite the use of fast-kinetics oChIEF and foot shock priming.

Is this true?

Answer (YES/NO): NO